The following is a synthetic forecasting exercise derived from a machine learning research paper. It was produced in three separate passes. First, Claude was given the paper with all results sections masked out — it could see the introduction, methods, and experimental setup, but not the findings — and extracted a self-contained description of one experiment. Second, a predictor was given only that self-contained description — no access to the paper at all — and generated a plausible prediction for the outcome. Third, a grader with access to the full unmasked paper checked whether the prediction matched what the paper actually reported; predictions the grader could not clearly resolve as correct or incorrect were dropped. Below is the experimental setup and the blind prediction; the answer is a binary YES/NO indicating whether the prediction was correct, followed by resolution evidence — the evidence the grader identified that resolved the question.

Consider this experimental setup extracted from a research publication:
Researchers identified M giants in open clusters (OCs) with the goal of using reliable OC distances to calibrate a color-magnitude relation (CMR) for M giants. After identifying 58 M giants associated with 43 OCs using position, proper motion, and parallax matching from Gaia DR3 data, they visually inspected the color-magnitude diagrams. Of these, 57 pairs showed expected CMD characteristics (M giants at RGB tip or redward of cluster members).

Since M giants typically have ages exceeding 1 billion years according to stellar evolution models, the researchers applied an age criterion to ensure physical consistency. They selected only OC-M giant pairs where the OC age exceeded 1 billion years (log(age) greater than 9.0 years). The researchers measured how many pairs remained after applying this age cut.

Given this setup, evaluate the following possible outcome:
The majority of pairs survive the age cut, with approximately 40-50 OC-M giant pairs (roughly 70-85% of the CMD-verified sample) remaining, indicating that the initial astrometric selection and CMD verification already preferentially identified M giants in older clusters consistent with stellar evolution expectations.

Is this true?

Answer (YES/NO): NO